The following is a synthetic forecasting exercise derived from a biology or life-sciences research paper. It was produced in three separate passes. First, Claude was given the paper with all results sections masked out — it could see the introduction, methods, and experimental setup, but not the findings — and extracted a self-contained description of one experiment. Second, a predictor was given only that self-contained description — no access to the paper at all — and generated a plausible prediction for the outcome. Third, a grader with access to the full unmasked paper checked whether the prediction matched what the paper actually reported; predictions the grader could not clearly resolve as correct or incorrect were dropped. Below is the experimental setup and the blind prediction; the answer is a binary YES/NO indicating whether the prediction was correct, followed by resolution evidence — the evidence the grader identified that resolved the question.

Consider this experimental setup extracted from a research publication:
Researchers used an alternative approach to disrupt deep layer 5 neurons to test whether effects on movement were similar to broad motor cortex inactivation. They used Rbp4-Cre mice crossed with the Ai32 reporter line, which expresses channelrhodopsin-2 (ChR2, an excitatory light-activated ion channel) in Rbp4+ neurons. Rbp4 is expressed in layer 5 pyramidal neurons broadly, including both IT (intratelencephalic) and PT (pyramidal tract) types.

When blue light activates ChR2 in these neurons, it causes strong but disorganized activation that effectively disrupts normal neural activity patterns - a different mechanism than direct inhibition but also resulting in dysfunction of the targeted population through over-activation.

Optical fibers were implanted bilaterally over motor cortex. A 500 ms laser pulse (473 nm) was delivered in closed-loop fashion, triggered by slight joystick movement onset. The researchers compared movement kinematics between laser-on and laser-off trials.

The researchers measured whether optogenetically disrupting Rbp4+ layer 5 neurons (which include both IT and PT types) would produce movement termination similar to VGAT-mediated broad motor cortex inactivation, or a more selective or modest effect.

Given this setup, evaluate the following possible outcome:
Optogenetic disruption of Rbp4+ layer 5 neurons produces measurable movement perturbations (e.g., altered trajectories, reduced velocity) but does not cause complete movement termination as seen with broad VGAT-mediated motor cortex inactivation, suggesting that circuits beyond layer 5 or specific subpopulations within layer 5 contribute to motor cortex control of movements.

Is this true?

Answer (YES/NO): NO